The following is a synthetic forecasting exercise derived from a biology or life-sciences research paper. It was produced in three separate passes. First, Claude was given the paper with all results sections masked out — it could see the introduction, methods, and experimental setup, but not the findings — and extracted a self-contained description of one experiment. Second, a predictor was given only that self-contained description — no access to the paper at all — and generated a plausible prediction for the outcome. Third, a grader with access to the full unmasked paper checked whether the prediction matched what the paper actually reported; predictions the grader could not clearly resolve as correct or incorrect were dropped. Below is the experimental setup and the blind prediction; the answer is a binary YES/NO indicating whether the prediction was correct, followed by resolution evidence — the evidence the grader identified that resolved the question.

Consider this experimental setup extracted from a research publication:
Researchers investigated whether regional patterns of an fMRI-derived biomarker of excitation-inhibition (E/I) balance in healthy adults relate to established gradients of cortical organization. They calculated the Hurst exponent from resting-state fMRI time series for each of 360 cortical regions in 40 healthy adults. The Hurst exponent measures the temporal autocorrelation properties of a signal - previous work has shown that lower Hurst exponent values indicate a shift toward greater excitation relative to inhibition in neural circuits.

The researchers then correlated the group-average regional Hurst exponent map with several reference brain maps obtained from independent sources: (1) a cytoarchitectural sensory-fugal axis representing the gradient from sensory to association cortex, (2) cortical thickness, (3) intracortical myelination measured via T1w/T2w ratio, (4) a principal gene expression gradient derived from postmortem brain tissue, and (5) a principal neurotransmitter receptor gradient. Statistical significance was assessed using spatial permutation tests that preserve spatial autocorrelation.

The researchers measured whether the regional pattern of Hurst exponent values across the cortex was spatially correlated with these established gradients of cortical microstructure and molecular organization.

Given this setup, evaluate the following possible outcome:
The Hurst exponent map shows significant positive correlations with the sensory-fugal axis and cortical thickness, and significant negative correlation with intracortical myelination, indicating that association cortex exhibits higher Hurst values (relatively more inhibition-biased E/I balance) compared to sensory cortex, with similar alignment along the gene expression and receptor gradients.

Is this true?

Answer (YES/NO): NO